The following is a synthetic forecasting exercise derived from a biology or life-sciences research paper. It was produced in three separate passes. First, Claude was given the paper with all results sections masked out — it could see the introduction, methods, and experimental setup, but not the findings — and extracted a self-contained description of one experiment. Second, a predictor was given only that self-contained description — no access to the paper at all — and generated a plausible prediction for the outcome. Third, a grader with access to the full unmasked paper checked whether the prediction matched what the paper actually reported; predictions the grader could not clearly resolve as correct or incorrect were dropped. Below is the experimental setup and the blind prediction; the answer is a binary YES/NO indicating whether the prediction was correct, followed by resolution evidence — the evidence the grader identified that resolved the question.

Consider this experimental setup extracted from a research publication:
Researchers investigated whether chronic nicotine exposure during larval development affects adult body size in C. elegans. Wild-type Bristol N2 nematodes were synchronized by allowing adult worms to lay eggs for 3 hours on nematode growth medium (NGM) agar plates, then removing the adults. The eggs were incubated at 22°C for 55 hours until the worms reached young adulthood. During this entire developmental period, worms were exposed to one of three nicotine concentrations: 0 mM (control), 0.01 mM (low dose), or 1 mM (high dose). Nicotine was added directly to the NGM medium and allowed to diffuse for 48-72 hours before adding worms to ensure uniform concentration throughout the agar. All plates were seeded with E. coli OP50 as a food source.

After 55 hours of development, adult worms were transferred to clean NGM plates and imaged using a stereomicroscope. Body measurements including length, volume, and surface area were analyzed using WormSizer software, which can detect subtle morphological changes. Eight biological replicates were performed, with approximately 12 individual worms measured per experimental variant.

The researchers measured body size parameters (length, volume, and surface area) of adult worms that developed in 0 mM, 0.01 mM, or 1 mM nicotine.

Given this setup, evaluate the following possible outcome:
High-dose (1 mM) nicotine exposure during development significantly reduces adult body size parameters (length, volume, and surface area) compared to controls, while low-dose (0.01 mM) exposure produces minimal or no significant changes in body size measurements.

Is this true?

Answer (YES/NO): YES